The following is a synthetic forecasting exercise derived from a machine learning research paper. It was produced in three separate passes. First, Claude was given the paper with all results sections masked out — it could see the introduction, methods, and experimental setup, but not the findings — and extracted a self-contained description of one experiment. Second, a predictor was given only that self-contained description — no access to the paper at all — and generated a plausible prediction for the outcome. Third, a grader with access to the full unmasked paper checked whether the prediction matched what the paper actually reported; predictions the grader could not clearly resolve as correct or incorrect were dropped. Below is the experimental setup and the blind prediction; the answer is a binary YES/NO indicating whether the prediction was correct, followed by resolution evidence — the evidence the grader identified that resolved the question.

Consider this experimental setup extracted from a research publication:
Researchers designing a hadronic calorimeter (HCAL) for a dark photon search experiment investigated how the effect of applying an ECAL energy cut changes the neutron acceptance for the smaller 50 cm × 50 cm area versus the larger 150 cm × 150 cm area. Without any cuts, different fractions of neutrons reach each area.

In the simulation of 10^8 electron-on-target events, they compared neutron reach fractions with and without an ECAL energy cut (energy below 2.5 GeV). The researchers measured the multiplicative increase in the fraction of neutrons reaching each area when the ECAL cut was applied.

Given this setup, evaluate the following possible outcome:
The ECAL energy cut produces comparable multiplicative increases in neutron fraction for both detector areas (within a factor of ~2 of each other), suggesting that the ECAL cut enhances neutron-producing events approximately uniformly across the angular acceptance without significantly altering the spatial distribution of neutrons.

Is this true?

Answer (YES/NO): NO